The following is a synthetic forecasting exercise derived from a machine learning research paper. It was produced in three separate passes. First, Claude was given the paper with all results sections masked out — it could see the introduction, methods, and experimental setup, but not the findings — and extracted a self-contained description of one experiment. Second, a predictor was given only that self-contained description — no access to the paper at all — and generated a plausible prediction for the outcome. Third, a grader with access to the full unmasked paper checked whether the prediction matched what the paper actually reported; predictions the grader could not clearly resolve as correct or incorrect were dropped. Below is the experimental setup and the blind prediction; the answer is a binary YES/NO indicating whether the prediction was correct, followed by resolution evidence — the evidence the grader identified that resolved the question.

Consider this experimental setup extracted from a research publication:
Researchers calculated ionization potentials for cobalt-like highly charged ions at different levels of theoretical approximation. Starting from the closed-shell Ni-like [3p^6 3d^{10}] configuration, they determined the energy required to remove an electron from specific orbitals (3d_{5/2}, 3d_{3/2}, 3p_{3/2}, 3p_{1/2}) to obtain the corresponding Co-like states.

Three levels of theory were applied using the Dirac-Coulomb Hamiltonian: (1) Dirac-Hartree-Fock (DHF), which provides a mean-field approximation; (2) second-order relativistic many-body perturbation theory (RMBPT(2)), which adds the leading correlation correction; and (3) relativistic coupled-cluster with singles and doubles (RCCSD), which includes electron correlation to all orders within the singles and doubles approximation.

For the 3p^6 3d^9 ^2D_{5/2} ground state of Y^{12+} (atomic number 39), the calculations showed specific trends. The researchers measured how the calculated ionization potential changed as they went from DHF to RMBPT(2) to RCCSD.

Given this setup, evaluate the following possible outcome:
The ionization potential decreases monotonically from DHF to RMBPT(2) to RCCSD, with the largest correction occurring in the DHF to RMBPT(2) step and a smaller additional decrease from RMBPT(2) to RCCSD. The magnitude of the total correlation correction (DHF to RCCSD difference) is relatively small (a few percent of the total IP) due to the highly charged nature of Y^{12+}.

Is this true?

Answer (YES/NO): NO